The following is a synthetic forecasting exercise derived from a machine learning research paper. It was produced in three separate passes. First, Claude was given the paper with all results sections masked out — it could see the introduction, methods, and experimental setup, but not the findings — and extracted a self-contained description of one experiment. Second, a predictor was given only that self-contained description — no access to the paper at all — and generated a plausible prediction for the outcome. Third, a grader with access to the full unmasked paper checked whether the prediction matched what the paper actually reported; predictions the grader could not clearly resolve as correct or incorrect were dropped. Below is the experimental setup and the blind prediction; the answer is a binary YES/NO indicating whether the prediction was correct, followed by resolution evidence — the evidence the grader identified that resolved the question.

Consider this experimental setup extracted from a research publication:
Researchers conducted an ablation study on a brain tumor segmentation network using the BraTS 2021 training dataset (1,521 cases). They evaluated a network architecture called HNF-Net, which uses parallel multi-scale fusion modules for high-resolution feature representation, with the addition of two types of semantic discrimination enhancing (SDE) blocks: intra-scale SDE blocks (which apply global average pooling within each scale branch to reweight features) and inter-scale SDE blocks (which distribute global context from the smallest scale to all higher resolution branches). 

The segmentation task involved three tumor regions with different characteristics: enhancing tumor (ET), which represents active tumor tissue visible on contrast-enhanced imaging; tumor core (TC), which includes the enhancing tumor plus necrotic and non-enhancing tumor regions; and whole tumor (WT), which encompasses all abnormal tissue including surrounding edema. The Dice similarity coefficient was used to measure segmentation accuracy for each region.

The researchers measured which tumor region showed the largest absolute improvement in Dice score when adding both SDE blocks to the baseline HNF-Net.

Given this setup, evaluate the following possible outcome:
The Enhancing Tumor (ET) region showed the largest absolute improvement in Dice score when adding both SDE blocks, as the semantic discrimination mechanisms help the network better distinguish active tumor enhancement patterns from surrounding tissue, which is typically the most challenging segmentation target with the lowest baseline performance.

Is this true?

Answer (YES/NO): NO